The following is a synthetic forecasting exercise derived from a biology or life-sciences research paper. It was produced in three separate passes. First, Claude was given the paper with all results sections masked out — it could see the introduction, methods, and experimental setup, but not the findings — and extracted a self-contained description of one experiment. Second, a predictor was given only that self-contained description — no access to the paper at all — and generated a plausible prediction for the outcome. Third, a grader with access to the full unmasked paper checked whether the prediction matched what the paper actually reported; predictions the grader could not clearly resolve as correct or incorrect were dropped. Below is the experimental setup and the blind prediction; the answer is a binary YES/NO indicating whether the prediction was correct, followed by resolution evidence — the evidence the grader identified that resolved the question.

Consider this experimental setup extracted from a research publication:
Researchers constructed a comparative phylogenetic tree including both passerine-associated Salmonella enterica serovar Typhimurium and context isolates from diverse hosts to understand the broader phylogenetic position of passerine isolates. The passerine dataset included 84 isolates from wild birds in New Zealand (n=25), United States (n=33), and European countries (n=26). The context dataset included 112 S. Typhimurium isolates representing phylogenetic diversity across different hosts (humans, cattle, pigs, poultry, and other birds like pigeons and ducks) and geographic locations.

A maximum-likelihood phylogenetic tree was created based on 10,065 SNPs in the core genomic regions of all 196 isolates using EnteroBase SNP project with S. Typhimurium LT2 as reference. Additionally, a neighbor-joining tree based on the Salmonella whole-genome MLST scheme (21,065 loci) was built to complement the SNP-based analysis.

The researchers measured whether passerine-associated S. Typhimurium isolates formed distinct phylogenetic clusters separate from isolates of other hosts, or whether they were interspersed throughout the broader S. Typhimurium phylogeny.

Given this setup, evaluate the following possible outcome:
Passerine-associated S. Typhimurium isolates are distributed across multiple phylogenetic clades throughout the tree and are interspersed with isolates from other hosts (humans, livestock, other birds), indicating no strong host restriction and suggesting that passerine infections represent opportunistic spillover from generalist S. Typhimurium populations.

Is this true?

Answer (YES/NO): NO